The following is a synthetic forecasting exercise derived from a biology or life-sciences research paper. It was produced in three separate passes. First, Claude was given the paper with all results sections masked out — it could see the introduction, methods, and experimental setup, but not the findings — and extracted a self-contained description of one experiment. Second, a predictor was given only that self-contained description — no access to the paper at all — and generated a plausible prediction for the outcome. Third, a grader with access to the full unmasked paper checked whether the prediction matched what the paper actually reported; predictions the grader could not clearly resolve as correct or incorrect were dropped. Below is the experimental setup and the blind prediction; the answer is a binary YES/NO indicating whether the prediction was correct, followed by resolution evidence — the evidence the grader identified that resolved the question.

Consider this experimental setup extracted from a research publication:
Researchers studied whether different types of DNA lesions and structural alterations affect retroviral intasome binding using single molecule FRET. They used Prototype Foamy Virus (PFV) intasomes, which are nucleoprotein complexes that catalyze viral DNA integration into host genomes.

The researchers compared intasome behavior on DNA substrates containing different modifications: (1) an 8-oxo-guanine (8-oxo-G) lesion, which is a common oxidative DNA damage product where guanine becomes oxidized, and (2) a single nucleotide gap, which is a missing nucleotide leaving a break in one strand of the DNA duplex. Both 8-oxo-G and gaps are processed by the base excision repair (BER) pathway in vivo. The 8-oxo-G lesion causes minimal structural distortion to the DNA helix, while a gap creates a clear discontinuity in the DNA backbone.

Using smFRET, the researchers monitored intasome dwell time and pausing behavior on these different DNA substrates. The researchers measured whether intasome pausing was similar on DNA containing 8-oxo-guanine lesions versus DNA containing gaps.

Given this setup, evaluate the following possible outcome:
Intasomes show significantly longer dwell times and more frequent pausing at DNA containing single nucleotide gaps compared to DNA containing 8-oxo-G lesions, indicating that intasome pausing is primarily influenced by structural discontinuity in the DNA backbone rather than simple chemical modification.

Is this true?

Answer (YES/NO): YES